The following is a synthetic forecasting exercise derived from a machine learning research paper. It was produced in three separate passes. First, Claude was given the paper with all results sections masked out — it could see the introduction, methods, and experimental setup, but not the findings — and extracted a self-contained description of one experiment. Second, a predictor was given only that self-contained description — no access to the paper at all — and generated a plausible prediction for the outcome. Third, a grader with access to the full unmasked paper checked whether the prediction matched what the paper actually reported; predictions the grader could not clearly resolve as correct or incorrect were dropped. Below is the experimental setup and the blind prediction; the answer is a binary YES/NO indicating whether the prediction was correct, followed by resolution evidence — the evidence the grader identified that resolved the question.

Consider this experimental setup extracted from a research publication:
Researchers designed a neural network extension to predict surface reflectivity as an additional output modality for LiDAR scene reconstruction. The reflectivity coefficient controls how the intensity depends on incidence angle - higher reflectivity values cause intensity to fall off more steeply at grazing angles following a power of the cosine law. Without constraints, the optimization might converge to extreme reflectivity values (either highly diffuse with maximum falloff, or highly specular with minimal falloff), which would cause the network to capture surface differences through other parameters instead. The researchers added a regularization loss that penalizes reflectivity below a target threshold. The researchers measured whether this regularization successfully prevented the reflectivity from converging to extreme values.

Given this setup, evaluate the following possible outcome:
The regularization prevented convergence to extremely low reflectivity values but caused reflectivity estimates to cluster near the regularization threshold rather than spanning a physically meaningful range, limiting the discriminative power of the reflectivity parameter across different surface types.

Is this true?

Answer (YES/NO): NO